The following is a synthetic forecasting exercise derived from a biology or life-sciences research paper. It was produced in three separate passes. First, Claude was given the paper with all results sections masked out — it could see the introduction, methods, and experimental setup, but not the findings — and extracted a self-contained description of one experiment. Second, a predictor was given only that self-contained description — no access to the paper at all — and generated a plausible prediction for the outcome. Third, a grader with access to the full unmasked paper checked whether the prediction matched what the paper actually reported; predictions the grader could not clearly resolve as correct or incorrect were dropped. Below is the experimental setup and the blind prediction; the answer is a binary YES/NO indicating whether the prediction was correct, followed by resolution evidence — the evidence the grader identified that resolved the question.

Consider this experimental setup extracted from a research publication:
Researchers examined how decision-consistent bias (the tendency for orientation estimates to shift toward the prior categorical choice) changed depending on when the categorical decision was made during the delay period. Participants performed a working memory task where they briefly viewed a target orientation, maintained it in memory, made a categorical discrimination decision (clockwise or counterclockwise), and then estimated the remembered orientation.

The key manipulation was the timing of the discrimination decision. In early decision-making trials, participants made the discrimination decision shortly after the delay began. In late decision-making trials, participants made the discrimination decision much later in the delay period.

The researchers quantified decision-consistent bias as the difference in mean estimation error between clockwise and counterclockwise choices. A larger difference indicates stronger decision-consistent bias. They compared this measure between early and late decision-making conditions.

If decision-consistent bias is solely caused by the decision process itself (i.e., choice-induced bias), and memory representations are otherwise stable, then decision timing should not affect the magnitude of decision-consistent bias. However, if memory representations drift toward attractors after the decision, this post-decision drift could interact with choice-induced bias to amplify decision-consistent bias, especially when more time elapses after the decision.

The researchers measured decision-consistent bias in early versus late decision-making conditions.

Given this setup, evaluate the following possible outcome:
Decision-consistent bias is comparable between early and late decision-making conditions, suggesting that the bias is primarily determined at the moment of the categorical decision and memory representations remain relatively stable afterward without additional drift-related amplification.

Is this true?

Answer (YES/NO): NO